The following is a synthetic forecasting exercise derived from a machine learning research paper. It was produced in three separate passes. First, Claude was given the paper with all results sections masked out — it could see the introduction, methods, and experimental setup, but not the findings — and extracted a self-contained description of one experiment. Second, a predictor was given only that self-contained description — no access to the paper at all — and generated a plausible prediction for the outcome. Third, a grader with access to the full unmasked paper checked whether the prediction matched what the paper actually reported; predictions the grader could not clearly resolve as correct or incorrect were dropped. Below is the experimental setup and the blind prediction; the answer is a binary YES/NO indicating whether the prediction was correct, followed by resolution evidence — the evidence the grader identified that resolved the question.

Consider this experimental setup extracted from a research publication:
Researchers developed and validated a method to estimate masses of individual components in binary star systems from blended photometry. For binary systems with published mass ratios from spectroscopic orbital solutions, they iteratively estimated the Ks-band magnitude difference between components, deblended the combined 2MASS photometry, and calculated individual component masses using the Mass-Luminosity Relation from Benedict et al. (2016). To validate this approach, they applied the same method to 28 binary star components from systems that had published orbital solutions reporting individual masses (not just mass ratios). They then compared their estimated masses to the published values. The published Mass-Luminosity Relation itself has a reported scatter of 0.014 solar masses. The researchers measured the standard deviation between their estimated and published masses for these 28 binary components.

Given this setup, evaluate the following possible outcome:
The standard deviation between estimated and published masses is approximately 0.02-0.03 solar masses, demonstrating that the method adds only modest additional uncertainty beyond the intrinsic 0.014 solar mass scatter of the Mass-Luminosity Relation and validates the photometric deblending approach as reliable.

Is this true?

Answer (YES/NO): NO